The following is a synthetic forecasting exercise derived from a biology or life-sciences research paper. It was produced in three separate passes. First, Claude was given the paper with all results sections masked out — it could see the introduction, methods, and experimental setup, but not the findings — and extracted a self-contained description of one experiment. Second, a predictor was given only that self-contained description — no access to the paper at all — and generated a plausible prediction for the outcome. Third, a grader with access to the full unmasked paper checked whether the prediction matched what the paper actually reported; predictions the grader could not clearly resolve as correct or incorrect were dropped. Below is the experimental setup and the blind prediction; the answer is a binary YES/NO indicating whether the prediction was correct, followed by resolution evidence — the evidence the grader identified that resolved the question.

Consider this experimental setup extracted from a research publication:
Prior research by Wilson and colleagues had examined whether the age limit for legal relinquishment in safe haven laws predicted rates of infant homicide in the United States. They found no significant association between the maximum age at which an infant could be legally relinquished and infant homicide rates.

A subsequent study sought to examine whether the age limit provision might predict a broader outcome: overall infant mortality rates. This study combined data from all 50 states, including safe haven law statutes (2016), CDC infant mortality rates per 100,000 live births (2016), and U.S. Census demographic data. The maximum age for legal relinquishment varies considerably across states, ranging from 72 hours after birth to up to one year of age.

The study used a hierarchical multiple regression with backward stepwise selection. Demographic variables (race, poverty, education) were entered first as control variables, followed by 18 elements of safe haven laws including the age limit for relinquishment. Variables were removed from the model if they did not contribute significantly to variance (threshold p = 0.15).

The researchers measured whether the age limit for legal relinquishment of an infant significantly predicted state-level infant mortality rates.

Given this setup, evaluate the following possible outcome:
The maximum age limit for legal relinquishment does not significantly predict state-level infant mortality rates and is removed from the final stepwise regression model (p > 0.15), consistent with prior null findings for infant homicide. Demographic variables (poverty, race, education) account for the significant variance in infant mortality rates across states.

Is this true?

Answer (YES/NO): YES